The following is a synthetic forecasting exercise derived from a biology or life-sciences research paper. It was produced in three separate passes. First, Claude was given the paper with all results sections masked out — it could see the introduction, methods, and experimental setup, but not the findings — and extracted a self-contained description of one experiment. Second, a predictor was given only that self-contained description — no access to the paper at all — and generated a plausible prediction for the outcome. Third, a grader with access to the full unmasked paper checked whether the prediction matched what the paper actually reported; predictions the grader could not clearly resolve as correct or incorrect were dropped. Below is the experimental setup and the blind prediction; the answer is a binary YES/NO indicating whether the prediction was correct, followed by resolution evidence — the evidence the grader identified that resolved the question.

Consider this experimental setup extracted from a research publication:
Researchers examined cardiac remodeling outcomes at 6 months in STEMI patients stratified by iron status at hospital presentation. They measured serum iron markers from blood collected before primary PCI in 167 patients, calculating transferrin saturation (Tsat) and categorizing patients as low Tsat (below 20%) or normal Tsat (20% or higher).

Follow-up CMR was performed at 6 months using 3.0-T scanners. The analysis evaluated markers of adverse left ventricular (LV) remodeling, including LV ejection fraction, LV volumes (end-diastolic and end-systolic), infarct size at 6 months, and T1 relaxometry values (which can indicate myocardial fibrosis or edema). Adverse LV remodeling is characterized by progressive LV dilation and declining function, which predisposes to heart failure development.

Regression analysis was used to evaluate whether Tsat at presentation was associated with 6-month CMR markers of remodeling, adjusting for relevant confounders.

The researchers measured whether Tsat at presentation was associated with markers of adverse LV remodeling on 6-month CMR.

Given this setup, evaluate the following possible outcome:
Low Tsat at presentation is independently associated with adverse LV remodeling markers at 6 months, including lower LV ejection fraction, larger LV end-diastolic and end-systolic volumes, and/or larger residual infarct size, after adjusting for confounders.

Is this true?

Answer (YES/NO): NO